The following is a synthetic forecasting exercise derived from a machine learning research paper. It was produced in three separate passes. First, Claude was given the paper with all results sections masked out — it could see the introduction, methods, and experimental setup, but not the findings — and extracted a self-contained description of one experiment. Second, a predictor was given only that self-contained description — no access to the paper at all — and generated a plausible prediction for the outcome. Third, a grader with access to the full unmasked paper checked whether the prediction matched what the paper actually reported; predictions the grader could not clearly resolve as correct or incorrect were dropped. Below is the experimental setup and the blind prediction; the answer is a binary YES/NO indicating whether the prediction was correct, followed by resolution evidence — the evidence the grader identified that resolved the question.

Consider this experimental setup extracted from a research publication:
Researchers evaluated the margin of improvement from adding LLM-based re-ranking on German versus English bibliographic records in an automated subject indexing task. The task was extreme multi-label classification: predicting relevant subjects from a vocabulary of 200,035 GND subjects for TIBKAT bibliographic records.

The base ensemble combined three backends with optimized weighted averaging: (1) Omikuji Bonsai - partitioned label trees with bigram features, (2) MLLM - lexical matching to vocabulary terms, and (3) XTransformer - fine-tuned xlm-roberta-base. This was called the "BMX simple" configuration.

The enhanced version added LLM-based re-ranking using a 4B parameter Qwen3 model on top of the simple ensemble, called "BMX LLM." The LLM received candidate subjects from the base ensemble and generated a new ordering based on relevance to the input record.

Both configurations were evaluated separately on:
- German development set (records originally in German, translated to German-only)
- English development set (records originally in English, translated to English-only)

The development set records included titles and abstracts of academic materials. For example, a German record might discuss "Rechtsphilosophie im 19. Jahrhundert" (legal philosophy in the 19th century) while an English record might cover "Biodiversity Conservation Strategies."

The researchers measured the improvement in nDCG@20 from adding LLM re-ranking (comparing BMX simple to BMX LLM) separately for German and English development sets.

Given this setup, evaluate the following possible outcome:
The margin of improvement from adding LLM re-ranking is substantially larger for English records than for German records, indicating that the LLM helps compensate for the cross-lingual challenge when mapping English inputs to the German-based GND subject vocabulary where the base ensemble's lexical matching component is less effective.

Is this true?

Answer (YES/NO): NO